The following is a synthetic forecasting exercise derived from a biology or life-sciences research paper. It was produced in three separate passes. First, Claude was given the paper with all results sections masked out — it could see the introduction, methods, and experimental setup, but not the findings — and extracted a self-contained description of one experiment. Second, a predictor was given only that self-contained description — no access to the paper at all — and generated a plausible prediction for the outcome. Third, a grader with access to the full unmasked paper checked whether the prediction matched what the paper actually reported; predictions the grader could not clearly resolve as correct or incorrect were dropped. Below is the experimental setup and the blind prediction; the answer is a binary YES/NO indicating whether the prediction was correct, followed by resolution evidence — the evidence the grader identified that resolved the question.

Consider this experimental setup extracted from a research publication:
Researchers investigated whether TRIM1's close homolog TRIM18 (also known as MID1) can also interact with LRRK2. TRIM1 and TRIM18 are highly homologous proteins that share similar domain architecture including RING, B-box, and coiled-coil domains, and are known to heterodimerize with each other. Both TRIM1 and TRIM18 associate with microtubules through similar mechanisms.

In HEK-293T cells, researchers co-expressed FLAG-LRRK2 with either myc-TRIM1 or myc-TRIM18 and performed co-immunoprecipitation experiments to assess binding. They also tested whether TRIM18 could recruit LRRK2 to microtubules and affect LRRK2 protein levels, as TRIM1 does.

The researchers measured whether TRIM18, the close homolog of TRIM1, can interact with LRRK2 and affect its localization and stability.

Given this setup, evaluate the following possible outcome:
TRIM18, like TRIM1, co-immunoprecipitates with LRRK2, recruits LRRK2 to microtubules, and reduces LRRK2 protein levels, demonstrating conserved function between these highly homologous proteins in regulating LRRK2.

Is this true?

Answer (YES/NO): NO